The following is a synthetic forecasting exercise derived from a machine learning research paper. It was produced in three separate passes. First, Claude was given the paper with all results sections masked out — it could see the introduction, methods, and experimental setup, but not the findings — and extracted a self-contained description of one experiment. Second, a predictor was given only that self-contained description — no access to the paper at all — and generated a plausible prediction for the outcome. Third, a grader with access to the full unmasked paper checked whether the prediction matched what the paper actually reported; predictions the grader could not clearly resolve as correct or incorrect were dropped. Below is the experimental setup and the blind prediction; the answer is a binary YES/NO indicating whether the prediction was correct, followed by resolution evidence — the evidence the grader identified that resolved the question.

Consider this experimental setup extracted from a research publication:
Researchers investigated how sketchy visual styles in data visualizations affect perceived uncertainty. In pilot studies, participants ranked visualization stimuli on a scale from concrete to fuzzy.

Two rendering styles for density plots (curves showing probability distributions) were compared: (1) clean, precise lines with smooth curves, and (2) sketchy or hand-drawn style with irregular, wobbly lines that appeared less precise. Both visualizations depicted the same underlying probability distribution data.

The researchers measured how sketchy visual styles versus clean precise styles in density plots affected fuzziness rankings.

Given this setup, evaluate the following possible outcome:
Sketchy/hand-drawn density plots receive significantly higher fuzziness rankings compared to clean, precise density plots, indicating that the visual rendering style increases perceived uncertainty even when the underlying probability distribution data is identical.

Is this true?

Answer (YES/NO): YES